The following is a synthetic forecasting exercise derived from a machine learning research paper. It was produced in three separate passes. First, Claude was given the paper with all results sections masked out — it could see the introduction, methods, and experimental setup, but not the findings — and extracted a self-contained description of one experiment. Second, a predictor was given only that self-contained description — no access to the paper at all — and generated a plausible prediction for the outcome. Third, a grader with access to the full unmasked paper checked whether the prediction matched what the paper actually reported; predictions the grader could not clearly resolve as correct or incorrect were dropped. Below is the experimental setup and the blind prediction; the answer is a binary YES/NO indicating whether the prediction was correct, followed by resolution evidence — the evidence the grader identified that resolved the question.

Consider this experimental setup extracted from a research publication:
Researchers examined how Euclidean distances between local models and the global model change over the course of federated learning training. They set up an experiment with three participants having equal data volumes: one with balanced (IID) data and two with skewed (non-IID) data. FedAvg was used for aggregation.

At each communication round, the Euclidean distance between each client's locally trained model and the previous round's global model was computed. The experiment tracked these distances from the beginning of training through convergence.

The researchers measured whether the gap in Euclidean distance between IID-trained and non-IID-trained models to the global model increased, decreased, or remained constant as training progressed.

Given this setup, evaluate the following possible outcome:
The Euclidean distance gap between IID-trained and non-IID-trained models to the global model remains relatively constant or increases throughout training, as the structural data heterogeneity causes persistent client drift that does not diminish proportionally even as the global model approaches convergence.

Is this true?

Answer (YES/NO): NO